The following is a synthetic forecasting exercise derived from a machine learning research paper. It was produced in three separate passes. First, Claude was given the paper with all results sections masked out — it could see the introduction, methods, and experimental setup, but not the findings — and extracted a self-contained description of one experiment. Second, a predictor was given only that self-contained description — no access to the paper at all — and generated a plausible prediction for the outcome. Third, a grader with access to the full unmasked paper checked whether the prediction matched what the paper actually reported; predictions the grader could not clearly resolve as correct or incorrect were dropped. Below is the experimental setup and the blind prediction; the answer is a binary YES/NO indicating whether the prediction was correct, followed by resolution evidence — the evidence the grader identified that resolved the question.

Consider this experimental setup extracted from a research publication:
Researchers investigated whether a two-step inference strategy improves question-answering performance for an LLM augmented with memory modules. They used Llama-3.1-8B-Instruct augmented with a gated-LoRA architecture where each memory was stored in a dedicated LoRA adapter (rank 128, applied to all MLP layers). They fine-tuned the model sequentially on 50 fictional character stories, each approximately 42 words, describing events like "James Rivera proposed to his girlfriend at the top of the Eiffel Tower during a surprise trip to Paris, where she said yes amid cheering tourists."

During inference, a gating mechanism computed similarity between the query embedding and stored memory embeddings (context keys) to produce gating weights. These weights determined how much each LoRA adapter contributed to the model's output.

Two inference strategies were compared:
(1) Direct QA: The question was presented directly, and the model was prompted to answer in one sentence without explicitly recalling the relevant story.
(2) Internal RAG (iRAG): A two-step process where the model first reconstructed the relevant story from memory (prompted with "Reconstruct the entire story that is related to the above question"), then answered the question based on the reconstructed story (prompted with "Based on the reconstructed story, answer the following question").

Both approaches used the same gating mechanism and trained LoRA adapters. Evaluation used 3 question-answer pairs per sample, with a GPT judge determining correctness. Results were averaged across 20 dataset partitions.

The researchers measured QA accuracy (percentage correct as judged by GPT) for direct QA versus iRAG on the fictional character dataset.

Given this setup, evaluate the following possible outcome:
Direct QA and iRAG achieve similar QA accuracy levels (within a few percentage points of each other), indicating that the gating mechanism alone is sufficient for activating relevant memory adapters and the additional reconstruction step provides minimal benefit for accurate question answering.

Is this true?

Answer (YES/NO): NO